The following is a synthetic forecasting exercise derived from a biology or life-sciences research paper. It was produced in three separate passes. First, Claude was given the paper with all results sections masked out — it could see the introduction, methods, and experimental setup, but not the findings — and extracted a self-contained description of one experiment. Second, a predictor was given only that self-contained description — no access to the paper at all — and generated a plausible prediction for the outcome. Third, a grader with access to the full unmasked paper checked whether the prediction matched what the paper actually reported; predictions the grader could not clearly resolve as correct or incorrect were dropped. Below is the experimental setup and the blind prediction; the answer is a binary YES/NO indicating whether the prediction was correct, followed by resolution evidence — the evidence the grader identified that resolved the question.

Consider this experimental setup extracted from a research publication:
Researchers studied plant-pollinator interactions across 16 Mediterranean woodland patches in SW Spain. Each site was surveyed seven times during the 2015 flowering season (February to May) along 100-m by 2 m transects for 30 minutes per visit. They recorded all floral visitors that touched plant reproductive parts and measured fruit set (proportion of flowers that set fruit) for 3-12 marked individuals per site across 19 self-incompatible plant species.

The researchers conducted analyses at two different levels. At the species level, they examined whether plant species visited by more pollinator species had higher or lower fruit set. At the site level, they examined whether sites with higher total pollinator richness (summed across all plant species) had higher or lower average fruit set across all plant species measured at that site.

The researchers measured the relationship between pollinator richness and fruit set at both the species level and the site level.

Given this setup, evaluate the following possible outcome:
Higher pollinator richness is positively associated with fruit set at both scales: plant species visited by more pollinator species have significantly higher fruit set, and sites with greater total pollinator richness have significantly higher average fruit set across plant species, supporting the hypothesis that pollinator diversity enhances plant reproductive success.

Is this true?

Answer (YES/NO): NO